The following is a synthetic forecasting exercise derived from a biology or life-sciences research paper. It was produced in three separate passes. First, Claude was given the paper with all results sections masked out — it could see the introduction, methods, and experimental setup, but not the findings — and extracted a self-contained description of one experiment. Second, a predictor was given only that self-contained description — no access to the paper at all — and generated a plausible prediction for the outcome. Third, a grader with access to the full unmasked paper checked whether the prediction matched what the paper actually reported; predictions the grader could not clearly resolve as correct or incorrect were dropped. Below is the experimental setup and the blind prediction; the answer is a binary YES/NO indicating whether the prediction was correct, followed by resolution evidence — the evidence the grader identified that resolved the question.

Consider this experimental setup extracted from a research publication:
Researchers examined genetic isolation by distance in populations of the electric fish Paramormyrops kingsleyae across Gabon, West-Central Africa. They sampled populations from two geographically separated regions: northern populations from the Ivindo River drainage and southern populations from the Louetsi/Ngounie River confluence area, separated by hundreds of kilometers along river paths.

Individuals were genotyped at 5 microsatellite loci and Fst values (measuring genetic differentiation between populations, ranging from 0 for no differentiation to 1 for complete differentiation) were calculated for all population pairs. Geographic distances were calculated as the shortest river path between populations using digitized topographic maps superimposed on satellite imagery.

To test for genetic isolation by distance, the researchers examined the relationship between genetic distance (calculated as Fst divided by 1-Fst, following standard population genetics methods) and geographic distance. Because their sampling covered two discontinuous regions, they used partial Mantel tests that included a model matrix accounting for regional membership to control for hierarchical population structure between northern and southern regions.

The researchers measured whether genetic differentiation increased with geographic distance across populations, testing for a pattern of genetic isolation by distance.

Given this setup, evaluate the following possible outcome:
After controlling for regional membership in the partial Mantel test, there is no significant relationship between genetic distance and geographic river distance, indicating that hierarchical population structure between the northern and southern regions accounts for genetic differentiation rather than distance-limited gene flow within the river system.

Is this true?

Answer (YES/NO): NO